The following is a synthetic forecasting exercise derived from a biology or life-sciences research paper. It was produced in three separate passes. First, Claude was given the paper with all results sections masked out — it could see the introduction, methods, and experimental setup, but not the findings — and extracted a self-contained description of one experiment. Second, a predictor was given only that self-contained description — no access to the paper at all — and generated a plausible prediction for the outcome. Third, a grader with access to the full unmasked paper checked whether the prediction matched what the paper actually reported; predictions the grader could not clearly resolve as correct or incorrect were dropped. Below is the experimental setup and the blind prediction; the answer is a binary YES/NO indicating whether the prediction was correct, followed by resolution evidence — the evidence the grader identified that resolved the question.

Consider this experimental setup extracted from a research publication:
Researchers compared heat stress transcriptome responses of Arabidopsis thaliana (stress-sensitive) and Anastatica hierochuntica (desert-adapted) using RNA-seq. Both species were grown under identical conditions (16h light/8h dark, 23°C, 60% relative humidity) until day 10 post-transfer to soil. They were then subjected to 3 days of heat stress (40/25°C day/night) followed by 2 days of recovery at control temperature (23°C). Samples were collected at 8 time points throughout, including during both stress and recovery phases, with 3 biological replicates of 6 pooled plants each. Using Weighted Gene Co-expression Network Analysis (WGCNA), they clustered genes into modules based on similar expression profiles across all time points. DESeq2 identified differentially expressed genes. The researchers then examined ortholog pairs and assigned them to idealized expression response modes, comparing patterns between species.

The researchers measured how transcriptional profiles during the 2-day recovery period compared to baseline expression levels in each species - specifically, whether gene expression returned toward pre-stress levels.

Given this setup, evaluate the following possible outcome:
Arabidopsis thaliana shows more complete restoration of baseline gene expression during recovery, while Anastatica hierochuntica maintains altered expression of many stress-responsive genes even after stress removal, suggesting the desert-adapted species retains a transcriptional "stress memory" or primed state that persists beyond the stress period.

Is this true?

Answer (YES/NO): NO